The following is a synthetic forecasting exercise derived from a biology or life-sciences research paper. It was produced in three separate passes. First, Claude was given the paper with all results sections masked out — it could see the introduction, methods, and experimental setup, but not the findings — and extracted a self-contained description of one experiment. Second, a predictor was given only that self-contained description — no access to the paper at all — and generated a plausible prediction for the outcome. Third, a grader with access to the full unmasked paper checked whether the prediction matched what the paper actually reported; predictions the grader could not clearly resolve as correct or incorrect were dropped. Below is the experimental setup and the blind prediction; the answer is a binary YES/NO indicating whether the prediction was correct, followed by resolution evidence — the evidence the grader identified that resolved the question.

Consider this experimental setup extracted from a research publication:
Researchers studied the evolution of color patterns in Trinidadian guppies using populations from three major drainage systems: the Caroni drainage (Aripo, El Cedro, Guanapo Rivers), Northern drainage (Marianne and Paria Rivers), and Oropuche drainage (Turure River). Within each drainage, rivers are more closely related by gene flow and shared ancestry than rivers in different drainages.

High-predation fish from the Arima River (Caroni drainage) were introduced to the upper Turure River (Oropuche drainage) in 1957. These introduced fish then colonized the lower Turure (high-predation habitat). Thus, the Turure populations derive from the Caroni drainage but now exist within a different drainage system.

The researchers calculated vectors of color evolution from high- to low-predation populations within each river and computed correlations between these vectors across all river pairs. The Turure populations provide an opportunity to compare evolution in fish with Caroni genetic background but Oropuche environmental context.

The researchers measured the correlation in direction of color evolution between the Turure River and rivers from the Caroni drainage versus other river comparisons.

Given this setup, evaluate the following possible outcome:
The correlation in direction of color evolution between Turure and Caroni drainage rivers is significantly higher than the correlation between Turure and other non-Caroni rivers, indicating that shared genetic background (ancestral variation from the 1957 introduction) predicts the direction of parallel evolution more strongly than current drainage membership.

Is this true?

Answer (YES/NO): NO